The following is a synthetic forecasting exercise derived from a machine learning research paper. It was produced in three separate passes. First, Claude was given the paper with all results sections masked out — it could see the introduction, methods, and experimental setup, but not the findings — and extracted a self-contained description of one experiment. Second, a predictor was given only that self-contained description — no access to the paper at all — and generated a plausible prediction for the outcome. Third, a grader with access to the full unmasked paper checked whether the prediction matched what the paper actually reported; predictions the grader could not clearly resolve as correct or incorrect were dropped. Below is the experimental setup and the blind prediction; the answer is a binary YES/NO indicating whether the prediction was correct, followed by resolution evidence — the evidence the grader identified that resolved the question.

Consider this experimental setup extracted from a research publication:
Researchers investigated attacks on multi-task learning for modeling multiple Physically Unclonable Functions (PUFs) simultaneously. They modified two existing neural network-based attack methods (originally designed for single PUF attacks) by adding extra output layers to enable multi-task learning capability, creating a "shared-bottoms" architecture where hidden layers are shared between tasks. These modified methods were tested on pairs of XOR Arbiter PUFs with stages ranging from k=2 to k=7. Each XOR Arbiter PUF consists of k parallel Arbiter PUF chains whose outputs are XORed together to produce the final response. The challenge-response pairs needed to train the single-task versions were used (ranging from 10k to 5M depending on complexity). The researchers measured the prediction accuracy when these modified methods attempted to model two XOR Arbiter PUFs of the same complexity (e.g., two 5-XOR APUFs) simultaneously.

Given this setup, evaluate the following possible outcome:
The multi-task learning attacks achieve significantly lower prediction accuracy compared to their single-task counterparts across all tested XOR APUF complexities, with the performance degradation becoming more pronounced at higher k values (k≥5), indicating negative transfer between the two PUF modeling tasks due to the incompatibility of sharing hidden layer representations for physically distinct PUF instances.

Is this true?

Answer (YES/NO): NO